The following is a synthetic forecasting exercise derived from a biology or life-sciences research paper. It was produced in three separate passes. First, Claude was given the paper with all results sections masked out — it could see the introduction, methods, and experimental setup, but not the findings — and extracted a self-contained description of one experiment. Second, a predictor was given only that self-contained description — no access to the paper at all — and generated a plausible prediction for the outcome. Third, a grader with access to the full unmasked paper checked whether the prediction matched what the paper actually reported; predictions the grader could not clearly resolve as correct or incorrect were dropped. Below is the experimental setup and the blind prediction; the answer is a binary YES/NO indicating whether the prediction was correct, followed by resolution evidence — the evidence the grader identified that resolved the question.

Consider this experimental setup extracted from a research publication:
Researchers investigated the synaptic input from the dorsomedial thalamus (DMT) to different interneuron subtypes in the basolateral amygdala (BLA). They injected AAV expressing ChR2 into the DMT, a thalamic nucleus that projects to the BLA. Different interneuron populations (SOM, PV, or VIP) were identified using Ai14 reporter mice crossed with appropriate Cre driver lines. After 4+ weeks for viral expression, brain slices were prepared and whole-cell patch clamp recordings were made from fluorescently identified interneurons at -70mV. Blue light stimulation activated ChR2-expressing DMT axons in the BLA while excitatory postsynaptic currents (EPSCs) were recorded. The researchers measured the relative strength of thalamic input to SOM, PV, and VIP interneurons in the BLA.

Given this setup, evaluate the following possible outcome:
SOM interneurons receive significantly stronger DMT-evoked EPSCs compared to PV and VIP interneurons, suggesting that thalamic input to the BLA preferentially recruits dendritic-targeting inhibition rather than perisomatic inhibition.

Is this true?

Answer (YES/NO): NO